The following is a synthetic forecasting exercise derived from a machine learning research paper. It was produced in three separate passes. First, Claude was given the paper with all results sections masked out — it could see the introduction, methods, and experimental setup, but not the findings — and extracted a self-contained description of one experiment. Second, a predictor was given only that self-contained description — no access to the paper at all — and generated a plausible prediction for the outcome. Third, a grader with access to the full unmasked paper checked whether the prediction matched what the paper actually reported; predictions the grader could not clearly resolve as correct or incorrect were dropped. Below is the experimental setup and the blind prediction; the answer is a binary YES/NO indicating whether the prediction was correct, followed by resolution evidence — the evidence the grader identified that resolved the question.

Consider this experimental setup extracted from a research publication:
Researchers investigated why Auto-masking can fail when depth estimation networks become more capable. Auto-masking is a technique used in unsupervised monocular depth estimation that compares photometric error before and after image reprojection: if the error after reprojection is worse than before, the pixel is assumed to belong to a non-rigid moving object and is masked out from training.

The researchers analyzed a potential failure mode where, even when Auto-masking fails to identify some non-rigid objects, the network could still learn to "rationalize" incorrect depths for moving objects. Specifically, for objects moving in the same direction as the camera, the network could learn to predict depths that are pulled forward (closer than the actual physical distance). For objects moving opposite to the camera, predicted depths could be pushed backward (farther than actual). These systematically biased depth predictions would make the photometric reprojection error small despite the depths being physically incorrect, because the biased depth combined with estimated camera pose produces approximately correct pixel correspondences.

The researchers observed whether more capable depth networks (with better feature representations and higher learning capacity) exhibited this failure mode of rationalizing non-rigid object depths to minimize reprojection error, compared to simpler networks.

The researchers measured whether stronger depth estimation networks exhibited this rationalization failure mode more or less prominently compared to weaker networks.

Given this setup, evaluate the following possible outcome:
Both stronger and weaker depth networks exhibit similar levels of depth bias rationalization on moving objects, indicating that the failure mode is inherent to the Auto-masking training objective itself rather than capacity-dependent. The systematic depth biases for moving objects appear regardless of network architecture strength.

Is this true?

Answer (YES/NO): NO